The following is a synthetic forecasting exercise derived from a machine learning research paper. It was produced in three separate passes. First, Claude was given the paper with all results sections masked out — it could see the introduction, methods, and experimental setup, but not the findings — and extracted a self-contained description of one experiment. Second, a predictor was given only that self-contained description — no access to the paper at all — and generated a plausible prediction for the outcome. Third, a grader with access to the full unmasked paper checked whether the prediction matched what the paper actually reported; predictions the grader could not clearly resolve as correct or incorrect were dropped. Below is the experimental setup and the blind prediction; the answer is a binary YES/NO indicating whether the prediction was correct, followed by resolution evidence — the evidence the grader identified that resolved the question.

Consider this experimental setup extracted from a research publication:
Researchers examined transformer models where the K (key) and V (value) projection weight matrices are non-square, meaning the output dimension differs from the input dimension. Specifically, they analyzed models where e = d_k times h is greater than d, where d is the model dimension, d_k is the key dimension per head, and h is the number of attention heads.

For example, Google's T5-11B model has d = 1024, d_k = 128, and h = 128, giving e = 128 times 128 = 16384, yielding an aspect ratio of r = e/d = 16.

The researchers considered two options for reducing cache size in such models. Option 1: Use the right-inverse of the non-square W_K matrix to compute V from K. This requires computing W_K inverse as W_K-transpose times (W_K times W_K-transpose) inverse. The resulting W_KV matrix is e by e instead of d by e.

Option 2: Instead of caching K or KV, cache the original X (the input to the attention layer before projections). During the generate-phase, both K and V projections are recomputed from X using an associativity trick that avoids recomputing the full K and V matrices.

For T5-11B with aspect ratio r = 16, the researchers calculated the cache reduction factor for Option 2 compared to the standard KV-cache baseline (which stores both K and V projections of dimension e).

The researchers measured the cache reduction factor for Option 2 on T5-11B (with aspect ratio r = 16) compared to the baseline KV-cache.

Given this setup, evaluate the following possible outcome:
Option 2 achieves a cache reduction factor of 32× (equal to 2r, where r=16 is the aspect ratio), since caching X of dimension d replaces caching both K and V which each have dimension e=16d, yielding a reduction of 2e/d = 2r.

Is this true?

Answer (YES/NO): YES